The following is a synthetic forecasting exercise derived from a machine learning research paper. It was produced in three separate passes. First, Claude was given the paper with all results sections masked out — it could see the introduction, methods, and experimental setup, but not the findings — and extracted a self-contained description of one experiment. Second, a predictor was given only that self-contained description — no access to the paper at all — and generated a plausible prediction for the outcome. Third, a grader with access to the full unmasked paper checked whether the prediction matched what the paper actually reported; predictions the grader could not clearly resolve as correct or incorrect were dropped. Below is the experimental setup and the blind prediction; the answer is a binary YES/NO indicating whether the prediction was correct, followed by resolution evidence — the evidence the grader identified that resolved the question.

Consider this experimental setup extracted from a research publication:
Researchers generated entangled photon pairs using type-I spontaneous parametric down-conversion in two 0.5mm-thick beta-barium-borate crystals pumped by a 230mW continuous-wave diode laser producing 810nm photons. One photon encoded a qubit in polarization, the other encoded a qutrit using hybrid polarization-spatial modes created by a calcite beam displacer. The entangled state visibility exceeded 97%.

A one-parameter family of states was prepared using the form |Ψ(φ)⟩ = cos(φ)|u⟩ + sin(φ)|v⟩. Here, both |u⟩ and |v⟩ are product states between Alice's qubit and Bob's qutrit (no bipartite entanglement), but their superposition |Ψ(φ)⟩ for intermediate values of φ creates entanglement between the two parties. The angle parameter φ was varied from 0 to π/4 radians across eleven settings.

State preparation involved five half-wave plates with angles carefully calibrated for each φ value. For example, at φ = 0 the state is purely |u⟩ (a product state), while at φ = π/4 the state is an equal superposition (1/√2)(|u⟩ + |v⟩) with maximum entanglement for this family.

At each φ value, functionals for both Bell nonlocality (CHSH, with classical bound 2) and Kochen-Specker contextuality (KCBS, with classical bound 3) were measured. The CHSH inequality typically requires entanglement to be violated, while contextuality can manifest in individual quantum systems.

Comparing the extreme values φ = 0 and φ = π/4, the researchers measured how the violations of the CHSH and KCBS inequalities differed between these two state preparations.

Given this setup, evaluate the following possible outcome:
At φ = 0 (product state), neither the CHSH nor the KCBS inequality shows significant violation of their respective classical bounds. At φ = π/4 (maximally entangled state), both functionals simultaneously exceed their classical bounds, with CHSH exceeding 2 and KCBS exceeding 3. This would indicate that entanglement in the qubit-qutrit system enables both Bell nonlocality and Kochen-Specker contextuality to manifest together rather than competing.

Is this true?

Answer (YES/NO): NO